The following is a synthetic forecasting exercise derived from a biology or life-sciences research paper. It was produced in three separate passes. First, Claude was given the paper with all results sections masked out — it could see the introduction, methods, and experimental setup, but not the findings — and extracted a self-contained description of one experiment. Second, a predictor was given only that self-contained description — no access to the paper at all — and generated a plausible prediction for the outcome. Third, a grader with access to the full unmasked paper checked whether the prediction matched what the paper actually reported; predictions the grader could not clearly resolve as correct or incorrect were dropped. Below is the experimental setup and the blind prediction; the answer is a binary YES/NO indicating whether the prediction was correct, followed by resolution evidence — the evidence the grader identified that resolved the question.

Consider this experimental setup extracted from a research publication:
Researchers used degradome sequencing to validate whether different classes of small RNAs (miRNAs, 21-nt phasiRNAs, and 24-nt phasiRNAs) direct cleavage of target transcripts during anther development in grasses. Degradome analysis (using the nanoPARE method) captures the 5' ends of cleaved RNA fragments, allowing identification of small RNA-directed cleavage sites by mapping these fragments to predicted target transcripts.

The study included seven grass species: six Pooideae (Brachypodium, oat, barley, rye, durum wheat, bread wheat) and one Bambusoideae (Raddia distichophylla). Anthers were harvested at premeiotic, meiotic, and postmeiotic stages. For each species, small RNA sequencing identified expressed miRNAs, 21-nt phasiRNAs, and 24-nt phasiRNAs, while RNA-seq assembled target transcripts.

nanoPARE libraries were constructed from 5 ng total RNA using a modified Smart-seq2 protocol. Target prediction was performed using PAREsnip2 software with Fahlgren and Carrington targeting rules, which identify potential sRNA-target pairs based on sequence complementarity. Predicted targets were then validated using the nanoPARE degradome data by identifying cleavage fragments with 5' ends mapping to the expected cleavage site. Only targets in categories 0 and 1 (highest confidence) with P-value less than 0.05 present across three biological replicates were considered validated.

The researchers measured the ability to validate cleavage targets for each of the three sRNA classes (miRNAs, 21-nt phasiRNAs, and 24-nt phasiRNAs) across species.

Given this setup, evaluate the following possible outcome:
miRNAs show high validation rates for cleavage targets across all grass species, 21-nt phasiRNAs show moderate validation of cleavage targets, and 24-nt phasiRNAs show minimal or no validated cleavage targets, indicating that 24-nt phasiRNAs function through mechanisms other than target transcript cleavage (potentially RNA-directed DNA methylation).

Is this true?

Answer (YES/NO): NO